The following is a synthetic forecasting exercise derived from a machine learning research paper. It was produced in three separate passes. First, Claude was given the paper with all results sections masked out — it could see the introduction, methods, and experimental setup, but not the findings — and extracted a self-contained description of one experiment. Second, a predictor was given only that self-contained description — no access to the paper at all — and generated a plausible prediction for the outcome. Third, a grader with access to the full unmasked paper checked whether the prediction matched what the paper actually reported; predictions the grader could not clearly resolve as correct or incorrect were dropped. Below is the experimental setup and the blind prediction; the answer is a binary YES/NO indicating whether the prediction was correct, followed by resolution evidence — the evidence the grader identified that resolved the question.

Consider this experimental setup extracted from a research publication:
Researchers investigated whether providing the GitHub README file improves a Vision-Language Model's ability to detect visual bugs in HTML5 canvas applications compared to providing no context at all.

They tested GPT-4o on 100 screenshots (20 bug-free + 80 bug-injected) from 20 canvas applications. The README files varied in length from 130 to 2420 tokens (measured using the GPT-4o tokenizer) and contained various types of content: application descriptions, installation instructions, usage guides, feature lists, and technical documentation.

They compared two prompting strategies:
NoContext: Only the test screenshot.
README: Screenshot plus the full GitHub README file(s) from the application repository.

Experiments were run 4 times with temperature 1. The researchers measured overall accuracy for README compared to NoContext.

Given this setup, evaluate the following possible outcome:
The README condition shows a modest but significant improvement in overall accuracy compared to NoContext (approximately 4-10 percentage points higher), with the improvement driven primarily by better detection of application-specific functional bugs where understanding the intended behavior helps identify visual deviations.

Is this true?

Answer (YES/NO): NO